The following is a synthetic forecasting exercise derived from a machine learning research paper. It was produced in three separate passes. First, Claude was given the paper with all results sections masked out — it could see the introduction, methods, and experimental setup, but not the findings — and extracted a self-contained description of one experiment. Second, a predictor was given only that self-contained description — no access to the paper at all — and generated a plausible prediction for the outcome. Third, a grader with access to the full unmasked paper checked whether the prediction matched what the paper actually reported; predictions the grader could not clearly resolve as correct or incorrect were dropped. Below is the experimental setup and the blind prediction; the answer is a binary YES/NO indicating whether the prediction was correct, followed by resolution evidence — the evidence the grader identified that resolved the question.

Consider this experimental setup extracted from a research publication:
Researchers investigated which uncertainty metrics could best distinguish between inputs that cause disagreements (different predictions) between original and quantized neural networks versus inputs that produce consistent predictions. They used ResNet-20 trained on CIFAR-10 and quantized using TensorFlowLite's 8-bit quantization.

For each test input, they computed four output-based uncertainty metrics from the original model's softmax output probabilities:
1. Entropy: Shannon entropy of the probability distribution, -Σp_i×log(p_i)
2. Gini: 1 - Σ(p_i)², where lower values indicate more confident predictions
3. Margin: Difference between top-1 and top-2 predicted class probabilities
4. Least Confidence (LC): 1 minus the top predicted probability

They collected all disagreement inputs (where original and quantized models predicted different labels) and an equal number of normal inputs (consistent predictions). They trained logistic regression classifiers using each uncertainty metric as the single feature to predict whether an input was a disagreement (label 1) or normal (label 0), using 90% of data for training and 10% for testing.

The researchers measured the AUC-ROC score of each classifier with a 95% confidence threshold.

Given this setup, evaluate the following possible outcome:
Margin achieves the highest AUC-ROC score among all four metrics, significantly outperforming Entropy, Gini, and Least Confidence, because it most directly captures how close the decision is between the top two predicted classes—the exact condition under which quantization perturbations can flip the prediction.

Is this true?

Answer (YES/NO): NO